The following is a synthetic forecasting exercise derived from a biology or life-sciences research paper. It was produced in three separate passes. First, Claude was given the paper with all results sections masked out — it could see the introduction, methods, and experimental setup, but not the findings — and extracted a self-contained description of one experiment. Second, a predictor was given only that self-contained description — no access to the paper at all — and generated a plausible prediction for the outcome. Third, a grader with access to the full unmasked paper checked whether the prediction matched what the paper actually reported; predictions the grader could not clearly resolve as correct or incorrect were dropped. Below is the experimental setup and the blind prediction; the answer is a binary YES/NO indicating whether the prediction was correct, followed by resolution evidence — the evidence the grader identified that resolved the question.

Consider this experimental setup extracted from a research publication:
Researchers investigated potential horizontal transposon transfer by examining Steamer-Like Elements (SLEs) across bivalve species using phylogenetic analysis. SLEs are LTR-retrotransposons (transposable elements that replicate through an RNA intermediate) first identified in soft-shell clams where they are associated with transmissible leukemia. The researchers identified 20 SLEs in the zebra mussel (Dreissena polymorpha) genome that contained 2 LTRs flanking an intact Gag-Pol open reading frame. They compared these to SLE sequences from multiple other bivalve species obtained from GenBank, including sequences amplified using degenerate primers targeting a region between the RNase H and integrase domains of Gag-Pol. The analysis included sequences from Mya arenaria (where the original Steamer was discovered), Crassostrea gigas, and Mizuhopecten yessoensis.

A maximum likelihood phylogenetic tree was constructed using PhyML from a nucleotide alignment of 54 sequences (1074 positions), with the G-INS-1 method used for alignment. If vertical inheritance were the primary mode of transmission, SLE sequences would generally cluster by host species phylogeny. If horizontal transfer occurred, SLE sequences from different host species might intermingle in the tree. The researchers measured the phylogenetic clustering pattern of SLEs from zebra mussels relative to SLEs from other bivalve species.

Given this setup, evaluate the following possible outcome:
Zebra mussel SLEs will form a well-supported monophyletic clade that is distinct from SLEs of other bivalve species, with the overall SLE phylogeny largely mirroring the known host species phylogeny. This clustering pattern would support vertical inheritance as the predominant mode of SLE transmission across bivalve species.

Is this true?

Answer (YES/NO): NO